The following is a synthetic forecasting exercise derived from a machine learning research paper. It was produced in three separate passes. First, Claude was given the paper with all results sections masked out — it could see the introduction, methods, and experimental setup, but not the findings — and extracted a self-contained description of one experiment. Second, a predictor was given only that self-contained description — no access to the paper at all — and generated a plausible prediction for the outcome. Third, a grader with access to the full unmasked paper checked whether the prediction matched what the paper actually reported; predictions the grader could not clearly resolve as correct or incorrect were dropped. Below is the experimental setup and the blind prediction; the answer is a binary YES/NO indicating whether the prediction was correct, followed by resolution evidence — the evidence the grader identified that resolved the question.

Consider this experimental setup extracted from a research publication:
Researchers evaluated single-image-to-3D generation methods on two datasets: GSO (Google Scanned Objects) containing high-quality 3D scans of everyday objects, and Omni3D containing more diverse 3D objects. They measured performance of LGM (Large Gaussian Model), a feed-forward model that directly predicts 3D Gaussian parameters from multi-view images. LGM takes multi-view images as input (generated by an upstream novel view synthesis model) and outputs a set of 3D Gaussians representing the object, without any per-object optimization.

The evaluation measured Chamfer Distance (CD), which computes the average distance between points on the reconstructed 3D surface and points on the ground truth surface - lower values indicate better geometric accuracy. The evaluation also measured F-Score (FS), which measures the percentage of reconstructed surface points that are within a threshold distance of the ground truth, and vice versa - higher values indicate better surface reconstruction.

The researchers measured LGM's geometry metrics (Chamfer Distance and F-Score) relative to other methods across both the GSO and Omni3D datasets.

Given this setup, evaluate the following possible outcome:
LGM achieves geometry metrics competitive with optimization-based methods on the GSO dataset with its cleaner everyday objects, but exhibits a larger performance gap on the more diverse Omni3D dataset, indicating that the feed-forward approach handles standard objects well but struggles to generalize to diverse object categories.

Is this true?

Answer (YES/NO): NO